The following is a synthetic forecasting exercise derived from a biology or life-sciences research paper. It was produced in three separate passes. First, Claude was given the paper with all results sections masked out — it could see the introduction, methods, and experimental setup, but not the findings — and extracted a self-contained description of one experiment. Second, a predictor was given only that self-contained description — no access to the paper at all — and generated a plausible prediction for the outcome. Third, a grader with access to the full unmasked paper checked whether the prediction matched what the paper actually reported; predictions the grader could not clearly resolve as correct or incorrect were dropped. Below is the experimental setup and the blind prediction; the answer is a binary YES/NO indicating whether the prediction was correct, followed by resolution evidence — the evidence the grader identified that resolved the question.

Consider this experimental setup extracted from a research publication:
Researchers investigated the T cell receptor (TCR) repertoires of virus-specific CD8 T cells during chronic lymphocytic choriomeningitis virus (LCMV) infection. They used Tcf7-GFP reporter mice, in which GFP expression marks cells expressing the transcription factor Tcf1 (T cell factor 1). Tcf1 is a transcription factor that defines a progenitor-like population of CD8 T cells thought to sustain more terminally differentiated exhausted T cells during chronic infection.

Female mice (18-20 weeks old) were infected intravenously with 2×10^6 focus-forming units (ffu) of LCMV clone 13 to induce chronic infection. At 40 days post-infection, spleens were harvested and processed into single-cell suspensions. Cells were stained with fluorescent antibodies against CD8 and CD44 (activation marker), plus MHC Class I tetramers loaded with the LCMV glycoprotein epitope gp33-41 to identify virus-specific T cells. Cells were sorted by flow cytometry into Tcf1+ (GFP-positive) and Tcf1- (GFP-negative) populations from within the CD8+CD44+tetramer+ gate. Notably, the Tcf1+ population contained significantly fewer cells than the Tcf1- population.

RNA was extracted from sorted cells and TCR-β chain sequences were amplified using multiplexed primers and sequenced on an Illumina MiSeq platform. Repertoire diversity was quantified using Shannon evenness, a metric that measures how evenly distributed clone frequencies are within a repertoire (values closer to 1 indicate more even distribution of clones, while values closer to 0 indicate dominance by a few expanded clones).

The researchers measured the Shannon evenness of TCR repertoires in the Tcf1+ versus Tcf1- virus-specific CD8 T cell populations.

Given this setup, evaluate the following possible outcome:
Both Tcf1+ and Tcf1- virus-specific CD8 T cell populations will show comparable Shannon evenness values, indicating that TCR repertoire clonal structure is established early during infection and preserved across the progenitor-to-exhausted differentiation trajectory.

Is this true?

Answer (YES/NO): NO